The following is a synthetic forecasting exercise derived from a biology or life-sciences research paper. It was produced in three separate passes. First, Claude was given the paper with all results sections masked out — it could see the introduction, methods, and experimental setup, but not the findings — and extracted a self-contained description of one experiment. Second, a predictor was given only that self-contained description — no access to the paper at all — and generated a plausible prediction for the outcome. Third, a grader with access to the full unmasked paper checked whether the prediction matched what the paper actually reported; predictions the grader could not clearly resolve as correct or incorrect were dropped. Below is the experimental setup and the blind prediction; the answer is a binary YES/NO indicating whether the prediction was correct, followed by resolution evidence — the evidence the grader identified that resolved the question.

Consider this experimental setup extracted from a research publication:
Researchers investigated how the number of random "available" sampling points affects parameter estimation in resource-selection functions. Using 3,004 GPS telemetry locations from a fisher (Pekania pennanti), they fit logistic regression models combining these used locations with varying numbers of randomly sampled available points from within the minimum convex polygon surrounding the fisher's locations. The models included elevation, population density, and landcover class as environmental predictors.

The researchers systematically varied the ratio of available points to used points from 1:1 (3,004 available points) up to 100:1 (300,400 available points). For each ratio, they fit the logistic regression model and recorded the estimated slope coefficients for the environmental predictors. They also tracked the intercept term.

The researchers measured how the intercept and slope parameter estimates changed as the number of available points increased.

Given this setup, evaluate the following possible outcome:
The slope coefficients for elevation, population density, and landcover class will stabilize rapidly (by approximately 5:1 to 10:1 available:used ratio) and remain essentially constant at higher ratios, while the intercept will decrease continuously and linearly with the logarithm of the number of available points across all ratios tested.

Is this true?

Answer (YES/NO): YES